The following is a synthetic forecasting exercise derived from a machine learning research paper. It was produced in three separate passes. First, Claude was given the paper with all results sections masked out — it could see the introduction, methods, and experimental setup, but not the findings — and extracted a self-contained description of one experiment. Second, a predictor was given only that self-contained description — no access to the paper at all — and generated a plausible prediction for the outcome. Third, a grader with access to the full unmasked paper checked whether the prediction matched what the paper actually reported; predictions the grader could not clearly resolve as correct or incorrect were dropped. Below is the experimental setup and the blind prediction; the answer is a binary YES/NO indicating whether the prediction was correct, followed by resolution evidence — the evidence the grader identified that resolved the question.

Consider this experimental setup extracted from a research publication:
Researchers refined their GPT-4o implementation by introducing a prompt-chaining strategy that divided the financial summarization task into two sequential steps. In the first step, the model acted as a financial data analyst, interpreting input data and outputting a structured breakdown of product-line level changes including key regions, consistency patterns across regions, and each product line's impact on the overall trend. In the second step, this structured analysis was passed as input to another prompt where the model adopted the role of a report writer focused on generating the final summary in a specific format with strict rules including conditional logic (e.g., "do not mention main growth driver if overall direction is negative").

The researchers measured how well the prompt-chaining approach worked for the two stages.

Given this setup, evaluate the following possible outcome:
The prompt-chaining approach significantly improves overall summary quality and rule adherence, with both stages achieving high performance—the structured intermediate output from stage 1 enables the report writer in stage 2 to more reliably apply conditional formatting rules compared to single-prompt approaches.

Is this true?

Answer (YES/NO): NO